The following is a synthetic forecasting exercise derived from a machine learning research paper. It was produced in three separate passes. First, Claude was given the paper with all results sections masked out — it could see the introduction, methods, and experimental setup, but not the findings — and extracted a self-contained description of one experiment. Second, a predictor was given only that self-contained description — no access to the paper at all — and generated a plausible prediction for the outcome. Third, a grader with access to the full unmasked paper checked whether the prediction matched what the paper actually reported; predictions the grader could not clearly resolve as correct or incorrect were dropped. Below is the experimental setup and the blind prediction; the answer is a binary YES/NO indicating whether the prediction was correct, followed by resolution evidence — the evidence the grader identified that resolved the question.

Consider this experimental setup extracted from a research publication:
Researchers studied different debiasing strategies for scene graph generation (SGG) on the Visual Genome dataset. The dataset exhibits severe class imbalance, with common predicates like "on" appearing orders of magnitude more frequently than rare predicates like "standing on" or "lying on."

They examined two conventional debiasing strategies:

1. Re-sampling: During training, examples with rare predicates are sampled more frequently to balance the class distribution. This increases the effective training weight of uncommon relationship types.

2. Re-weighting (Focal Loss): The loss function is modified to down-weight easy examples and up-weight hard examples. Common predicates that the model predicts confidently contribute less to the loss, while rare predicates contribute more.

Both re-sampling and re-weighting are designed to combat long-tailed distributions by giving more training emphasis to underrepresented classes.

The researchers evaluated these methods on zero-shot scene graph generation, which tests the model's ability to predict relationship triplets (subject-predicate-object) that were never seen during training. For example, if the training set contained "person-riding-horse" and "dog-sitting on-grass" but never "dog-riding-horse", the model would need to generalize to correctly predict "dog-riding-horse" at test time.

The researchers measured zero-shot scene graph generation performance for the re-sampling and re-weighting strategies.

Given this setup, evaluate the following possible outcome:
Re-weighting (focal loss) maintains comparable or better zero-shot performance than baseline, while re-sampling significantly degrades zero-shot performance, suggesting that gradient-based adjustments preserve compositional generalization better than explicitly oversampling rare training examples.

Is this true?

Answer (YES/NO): NO